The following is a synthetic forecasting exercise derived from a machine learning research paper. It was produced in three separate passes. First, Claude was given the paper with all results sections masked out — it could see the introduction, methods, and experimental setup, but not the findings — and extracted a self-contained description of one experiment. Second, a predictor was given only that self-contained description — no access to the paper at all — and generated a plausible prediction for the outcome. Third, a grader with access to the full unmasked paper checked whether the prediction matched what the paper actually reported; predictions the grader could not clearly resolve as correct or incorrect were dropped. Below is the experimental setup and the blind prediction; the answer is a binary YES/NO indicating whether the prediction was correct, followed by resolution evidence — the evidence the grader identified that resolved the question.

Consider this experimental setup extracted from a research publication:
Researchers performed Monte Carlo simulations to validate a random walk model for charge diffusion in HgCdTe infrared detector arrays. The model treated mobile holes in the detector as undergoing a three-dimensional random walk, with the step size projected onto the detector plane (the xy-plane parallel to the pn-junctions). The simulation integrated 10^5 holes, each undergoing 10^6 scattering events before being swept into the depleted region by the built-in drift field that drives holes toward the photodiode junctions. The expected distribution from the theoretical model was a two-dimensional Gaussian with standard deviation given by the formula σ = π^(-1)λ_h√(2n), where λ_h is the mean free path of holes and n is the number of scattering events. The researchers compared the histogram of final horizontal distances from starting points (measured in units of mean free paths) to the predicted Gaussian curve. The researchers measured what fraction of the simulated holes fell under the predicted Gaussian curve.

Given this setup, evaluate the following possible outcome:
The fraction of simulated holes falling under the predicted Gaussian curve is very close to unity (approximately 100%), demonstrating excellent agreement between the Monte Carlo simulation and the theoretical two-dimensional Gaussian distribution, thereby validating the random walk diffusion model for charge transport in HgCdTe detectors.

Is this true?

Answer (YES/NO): NO